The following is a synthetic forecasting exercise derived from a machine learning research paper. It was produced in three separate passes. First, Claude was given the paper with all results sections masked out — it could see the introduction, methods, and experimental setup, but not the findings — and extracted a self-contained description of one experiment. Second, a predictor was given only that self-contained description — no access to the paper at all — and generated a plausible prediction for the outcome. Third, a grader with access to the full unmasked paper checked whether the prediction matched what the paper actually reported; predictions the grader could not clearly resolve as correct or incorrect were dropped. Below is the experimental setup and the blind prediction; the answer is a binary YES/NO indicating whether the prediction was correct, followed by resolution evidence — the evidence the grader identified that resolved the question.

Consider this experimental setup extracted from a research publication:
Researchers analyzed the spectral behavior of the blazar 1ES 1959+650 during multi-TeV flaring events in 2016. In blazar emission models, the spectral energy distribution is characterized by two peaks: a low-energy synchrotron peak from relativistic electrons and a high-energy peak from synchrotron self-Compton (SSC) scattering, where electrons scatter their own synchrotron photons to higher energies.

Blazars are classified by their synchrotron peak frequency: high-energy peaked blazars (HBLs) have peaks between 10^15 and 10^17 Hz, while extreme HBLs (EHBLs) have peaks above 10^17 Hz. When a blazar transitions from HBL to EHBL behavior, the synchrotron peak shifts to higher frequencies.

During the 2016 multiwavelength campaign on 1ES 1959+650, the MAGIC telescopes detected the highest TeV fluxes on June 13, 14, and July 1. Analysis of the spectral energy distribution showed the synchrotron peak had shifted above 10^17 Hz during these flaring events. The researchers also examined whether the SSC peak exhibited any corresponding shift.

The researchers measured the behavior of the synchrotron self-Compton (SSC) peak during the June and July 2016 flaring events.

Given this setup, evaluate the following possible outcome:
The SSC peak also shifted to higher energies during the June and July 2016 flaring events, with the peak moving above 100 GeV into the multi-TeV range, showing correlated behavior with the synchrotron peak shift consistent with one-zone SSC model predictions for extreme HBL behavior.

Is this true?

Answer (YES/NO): NO